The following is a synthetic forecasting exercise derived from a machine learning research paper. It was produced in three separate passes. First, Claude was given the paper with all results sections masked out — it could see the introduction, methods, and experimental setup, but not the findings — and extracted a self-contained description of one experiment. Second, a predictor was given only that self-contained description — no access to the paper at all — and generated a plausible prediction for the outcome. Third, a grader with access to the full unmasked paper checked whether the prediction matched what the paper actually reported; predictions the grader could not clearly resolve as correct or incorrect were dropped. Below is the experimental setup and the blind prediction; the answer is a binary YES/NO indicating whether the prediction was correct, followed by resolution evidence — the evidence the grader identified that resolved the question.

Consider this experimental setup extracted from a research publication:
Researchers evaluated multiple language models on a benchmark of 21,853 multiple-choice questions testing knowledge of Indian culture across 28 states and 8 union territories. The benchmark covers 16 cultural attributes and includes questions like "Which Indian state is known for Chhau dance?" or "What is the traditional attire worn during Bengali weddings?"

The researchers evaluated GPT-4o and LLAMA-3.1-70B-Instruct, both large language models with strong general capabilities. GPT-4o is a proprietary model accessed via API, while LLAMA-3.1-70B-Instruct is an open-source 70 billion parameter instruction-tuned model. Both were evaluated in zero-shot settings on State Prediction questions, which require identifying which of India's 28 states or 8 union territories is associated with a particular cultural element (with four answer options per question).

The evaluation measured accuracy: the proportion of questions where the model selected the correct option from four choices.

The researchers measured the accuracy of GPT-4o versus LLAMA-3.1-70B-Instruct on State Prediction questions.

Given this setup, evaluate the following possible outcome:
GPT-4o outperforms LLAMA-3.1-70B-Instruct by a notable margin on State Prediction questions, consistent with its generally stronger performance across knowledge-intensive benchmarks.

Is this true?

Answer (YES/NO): NO